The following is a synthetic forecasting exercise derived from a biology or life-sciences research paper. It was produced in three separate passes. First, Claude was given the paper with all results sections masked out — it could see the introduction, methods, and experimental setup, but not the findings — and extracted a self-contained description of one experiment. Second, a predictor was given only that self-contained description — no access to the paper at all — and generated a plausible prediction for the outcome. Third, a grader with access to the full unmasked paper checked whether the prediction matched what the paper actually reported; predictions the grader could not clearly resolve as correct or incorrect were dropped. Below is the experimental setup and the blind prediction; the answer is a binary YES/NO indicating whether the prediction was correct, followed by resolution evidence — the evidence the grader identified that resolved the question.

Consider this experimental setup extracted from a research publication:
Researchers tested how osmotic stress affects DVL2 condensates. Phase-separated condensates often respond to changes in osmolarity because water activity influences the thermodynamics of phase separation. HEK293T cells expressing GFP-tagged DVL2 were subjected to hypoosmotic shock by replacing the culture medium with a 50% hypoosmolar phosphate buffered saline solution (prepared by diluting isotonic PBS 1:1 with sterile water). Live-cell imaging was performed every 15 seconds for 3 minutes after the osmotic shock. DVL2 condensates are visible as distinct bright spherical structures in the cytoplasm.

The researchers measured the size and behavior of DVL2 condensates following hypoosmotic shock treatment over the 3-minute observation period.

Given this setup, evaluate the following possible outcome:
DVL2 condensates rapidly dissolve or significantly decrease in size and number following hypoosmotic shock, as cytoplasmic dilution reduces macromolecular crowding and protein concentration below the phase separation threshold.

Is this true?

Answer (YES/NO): YES